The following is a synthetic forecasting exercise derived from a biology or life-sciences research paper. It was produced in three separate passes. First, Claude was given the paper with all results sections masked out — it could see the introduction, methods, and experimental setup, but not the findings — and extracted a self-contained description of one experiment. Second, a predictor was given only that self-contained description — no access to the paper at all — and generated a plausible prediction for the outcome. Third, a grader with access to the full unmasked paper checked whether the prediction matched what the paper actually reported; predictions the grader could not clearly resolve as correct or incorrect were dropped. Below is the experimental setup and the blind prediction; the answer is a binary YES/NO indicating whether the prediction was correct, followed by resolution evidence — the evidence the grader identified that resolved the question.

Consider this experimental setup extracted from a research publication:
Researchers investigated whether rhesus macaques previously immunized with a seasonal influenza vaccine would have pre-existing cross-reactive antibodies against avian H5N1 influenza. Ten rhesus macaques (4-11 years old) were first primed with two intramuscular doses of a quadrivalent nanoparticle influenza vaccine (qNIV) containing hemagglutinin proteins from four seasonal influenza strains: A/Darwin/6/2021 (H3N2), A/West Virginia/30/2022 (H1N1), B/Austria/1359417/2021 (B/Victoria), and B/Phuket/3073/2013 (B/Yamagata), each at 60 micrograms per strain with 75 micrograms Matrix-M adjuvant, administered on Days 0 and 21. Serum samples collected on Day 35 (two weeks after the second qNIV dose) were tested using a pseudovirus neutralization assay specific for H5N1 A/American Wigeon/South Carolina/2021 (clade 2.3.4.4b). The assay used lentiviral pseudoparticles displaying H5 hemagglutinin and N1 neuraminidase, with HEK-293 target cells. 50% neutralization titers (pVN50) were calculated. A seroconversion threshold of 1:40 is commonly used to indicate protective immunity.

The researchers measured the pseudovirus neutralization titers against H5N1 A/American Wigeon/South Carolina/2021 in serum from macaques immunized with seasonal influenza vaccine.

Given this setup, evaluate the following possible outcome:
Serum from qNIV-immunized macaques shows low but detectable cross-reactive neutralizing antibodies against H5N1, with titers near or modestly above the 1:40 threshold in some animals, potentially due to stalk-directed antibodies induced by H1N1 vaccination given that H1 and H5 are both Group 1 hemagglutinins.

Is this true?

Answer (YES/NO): NO